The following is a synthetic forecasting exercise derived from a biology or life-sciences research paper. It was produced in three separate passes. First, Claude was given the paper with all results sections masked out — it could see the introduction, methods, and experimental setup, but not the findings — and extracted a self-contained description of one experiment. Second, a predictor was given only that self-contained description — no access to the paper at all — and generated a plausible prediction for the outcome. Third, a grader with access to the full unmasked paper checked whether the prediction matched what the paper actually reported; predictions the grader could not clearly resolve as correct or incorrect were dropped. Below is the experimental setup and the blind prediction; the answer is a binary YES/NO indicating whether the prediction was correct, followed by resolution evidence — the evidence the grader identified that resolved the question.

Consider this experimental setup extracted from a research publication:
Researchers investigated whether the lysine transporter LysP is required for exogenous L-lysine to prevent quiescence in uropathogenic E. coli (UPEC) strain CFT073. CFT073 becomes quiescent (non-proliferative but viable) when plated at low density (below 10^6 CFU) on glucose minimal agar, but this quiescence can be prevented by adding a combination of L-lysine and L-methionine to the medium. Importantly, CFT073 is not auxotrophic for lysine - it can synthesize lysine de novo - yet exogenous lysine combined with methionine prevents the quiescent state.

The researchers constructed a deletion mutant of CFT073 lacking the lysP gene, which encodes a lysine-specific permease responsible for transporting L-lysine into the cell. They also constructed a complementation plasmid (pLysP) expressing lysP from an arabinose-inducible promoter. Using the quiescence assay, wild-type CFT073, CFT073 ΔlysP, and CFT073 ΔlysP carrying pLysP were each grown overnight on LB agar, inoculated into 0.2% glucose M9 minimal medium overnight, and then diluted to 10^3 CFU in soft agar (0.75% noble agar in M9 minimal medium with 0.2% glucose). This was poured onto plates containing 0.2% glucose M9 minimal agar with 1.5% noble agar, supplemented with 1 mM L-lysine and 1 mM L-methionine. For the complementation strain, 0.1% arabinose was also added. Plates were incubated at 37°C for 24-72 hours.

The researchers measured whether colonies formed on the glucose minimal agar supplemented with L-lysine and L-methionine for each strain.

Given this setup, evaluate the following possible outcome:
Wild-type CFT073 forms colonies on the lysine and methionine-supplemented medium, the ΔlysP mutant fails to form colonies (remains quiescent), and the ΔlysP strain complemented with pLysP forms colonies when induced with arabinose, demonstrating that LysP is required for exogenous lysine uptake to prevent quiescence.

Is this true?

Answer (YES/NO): YES